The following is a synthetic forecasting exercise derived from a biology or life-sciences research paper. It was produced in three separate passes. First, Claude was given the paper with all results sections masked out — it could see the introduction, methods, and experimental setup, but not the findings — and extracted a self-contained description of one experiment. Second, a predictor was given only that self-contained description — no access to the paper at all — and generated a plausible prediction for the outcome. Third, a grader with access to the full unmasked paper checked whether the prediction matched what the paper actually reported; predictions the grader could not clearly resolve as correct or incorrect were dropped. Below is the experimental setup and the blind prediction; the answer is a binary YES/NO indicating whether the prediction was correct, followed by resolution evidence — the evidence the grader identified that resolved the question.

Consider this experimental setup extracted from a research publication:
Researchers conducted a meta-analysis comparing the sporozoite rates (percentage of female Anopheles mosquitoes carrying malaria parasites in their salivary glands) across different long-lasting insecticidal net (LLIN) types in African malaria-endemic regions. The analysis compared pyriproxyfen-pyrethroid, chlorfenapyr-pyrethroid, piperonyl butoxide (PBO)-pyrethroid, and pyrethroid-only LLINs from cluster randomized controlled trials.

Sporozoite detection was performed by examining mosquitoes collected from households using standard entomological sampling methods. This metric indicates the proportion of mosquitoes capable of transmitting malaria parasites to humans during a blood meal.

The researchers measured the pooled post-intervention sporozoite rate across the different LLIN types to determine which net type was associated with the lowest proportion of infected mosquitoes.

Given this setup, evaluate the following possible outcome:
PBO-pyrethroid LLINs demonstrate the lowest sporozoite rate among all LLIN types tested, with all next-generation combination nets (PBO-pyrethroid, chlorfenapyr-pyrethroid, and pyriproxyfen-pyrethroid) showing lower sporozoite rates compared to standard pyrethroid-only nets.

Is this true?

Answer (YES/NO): NO